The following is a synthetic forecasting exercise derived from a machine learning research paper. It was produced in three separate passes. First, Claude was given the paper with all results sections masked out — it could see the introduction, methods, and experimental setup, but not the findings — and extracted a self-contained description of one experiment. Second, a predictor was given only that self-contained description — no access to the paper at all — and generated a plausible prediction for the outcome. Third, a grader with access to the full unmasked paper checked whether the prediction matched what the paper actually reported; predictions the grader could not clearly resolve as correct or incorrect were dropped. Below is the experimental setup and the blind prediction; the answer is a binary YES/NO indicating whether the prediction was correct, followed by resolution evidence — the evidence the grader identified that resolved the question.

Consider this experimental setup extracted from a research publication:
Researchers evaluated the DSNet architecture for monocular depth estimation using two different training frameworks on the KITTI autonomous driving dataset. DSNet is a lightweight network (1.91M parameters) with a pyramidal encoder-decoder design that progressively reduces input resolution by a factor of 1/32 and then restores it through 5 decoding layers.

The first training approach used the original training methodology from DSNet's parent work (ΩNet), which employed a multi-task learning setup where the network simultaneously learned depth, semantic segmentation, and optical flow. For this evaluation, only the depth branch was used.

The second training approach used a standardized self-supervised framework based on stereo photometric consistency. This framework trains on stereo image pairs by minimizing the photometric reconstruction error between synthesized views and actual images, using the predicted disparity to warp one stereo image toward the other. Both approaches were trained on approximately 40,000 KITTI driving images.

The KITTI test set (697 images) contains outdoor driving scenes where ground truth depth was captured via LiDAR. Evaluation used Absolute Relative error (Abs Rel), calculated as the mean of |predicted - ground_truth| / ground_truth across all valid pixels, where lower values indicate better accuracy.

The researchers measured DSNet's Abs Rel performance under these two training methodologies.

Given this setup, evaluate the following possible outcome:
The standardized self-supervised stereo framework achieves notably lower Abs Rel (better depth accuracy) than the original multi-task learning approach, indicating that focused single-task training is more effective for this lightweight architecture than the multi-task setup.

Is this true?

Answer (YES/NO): NO